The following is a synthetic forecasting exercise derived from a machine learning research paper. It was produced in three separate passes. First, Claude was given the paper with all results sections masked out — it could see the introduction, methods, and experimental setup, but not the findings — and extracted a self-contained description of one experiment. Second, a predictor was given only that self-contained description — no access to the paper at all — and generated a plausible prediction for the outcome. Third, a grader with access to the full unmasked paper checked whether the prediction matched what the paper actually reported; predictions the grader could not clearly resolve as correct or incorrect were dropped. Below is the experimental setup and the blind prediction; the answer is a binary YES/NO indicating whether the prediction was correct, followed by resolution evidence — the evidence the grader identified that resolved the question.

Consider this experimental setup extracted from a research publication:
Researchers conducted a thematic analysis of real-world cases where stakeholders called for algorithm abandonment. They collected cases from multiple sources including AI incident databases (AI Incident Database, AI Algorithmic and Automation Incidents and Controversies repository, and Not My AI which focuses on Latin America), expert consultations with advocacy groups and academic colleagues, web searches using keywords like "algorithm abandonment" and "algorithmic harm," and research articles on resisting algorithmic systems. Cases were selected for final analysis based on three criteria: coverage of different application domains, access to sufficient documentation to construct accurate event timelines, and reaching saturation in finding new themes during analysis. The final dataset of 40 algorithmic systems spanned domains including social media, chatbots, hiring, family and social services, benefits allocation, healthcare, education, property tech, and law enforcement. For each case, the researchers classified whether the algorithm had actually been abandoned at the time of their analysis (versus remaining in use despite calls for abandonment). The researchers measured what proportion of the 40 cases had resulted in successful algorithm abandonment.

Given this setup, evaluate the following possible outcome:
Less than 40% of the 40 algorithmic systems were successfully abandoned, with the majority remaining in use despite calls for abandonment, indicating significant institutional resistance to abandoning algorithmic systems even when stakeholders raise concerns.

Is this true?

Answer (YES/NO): NO